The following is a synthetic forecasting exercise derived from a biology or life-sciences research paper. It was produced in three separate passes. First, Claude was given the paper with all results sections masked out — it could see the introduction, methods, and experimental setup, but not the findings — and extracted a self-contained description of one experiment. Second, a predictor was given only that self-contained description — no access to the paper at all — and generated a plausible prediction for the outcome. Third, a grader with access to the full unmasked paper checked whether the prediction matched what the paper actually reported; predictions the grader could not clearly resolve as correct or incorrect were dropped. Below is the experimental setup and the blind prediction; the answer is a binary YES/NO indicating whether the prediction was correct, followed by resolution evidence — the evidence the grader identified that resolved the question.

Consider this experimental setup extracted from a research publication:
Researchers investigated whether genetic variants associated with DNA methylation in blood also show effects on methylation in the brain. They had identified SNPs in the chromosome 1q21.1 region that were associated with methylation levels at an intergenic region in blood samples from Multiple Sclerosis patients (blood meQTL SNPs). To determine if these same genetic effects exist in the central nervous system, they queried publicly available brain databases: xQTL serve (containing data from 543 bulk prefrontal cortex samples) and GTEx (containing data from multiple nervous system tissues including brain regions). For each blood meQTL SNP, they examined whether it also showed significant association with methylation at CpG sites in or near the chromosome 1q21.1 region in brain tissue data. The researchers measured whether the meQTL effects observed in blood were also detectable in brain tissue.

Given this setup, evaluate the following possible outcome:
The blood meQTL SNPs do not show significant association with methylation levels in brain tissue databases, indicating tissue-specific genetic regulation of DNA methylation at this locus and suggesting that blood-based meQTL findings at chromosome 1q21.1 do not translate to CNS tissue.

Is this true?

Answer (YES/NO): NO